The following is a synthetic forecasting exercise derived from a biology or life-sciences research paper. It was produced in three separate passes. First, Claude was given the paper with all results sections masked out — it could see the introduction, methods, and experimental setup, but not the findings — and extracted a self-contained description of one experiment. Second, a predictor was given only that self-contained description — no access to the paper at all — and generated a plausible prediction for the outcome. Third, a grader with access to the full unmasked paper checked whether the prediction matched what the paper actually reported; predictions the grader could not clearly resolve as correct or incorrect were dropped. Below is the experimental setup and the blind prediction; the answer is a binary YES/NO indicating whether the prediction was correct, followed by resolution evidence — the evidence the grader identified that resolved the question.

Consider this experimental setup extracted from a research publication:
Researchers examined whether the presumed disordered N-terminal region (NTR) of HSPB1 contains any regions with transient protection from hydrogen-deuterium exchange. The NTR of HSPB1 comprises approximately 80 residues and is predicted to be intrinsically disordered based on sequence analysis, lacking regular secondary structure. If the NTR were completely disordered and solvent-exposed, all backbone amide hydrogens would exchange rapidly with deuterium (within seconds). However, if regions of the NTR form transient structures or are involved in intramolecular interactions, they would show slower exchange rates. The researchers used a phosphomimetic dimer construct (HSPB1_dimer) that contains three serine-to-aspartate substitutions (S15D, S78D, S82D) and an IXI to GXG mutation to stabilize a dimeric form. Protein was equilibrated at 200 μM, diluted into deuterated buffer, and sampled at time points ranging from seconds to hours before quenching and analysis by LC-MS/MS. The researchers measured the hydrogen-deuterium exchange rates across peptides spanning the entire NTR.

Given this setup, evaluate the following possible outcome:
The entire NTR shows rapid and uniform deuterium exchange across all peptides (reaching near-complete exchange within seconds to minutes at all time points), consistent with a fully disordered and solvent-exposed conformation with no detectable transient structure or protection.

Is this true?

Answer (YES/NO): NO